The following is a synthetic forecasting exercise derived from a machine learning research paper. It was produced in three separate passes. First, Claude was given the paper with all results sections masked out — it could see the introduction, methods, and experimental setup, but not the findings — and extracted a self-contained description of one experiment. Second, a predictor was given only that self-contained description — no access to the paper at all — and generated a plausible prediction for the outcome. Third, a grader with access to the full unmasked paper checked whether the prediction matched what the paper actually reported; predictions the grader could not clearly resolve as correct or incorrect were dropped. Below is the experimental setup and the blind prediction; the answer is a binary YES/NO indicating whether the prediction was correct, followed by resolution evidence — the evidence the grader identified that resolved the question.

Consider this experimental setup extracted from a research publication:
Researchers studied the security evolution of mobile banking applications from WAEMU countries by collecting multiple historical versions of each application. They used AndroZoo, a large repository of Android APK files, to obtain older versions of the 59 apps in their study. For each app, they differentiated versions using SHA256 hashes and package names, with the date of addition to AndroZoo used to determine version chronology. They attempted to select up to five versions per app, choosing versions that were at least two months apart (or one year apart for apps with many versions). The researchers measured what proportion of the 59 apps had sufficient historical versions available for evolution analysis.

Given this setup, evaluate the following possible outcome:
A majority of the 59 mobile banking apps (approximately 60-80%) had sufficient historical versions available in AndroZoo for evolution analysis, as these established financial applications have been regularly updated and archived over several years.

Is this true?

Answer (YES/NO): YES